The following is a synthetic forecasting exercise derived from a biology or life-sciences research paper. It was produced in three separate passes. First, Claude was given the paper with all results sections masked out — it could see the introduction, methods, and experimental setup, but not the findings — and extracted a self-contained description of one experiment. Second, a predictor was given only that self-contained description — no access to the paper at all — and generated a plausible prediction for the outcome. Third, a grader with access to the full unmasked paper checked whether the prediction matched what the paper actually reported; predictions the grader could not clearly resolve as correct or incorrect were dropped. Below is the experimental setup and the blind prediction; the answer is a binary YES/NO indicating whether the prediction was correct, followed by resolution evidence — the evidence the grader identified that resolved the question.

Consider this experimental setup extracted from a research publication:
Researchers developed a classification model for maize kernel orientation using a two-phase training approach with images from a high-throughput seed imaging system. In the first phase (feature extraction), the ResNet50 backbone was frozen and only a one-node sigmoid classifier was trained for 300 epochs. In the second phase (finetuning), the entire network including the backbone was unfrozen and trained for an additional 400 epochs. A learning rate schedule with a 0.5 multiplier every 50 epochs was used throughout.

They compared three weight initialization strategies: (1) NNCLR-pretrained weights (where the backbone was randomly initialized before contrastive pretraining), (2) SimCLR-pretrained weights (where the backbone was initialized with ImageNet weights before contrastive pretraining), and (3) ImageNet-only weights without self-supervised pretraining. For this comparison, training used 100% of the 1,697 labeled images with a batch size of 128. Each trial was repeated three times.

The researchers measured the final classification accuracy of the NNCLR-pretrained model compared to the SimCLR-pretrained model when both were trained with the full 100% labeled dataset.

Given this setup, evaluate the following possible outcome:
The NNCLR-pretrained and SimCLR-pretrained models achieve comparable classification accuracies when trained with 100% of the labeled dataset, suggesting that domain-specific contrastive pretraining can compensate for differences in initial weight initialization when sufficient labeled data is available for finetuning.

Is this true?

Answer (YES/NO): YES